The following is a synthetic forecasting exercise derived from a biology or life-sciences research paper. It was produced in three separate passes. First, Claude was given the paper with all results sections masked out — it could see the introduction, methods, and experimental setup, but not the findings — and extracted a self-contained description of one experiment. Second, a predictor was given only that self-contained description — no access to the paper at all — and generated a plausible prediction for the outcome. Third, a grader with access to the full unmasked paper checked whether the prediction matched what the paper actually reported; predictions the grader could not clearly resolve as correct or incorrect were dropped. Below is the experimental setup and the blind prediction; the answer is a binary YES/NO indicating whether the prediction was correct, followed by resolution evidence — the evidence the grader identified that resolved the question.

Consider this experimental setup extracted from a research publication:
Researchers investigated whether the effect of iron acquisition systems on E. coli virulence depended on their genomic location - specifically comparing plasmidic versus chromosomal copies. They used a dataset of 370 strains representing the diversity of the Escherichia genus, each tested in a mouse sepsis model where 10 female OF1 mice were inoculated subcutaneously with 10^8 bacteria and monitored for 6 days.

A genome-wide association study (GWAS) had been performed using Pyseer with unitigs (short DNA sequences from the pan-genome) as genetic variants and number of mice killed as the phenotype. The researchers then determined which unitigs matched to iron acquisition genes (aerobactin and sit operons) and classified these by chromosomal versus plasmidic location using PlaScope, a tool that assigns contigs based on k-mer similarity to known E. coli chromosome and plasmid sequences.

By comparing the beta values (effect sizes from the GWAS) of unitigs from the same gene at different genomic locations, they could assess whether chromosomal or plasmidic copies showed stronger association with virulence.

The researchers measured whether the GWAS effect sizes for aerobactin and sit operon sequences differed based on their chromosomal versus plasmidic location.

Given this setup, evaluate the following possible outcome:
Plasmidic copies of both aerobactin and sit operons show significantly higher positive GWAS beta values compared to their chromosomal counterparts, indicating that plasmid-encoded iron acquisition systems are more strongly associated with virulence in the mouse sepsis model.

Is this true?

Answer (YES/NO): NO